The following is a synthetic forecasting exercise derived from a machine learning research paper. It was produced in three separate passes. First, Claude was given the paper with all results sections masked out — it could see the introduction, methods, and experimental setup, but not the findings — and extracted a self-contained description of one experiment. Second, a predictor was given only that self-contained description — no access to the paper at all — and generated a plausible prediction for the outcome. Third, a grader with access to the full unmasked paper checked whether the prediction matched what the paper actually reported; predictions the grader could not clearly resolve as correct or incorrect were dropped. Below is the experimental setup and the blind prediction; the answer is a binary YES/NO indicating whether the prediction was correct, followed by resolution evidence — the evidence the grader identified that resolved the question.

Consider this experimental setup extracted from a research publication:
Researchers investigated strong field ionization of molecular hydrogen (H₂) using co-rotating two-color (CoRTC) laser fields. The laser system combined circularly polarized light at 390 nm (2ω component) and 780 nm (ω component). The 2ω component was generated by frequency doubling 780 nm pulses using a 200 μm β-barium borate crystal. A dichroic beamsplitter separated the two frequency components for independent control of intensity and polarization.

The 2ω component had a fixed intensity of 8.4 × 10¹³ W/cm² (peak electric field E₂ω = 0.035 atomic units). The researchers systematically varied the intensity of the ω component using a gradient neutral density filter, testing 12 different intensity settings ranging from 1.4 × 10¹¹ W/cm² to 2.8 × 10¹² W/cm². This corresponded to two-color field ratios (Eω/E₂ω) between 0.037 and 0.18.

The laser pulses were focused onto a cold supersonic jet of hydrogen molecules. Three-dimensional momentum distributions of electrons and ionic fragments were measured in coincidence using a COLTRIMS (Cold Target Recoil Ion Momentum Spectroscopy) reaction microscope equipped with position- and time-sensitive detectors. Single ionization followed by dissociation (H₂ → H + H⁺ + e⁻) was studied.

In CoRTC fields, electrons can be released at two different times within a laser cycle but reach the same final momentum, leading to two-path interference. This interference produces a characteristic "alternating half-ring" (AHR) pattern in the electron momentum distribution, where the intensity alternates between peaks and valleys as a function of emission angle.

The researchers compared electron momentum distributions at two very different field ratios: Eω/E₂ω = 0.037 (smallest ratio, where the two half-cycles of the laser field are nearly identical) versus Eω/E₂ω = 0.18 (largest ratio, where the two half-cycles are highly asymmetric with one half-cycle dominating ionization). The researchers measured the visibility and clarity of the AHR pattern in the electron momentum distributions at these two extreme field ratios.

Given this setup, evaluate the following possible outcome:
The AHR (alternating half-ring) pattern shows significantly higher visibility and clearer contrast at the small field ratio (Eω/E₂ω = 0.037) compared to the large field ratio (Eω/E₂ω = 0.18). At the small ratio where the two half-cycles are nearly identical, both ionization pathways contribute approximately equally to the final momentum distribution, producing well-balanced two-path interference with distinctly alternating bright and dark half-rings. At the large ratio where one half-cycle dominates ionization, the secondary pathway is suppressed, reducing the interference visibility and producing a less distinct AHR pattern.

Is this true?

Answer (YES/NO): YES